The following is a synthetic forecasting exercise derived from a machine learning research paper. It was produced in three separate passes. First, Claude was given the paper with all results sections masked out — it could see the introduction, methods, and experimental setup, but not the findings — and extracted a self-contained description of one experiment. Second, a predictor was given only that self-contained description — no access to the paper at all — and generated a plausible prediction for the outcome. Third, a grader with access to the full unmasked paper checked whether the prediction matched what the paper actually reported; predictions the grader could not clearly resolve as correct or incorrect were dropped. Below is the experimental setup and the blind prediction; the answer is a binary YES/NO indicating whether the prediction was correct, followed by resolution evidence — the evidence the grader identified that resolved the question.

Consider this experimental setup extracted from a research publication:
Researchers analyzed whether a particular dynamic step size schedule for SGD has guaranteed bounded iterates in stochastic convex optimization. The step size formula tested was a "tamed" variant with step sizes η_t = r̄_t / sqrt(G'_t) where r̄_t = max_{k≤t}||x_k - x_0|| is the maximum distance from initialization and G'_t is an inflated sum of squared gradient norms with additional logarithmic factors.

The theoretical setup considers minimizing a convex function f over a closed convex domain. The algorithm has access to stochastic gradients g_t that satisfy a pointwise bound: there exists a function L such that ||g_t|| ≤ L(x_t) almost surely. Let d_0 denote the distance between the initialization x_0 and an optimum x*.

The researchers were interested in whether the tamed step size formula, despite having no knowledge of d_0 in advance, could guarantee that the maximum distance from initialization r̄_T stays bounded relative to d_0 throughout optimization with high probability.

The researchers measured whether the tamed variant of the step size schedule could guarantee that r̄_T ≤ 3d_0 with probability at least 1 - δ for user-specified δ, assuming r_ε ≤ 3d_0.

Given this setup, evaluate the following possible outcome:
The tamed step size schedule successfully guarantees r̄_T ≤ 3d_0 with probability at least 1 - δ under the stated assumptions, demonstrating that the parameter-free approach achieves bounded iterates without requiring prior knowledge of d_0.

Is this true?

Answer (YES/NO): YES